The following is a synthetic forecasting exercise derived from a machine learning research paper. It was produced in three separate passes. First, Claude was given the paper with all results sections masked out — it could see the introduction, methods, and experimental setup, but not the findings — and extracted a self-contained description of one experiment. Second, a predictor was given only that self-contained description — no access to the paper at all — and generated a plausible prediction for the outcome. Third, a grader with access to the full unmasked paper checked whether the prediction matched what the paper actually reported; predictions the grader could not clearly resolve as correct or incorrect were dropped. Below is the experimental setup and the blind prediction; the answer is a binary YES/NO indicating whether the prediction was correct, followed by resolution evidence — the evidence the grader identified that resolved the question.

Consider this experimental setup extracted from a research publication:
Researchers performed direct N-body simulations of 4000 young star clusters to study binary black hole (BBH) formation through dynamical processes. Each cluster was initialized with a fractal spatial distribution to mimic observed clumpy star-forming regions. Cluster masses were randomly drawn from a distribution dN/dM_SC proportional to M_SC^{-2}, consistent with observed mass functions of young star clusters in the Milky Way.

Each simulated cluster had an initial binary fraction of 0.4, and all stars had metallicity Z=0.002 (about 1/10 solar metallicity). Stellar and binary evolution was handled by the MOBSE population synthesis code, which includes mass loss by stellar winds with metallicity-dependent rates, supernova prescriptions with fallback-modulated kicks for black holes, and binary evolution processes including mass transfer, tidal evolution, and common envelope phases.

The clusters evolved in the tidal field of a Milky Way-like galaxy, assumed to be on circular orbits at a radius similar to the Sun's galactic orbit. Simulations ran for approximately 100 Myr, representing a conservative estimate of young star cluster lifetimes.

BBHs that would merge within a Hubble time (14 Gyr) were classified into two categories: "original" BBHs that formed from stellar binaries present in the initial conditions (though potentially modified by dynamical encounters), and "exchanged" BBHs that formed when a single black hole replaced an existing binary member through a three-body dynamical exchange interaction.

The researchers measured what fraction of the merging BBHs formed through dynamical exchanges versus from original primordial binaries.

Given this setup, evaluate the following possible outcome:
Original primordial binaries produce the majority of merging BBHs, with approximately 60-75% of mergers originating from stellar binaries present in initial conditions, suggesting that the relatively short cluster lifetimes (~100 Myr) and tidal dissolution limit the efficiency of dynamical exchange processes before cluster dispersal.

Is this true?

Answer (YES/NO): NO